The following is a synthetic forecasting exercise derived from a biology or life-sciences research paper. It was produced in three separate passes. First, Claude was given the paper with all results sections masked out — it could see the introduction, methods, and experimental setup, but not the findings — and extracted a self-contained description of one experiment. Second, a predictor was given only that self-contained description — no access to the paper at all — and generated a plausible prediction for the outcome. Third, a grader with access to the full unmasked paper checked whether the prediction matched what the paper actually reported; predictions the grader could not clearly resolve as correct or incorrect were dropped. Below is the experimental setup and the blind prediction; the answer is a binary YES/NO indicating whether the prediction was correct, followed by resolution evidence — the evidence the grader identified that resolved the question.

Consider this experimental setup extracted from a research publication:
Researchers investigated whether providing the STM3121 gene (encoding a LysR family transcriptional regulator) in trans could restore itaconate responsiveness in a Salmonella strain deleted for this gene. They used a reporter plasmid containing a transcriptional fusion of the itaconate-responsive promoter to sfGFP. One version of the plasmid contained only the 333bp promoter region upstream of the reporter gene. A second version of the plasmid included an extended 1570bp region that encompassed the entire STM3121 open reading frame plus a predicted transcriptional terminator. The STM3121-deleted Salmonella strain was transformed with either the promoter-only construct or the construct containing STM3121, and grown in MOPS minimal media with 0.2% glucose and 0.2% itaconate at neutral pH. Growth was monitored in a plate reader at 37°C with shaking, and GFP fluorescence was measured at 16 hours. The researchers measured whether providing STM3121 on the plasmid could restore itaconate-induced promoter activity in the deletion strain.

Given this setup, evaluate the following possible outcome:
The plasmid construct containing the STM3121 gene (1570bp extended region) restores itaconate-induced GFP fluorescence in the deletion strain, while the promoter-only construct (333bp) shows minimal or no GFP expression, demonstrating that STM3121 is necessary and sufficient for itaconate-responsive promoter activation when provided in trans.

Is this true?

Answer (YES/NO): YES